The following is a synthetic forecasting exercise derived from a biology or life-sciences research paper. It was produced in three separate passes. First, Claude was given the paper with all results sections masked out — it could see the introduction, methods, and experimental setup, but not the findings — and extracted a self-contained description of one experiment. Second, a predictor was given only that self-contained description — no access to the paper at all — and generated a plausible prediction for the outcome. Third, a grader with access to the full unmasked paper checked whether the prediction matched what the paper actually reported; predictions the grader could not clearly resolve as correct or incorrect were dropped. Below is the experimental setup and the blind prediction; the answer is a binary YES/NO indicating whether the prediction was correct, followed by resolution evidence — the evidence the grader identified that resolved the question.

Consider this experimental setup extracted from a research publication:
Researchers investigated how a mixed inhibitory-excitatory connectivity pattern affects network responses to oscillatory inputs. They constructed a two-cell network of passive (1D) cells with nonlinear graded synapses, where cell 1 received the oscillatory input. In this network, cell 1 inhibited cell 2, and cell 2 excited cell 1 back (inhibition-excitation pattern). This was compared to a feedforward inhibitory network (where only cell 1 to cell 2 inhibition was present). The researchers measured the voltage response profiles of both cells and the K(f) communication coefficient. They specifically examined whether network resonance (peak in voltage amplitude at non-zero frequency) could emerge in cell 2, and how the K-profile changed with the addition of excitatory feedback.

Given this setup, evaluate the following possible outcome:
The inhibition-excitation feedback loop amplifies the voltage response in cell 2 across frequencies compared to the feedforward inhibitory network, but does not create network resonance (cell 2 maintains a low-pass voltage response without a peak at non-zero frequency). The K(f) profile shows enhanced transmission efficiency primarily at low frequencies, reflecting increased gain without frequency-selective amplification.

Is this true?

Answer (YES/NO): NO